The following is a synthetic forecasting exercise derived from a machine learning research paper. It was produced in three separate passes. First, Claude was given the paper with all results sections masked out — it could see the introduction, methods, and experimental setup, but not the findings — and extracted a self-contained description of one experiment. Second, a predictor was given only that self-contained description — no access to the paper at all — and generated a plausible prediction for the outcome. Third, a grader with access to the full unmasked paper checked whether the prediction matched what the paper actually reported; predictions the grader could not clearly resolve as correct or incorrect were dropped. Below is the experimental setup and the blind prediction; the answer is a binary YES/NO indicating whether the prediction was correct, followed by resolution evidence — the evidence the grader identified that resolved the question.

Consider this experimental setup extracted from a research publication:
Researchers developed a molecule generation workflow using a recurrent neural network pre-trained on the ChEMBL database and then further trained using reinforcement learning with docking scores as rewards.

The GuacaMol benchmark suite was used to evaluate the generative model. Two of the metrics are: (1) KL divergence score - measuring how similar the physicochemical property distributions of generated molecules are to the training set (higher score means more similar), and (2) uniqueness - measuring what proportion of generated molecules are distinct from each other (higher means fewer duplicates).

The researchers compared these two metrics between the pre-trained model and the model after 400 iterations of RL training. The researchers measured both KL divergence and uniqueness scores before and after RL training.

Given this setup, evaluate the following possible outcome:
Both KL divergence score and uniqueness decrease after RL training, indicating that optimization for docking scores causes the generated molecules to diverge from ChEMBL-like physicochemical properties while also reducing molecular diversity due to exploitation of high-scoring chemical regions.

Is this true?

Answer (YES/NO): NO